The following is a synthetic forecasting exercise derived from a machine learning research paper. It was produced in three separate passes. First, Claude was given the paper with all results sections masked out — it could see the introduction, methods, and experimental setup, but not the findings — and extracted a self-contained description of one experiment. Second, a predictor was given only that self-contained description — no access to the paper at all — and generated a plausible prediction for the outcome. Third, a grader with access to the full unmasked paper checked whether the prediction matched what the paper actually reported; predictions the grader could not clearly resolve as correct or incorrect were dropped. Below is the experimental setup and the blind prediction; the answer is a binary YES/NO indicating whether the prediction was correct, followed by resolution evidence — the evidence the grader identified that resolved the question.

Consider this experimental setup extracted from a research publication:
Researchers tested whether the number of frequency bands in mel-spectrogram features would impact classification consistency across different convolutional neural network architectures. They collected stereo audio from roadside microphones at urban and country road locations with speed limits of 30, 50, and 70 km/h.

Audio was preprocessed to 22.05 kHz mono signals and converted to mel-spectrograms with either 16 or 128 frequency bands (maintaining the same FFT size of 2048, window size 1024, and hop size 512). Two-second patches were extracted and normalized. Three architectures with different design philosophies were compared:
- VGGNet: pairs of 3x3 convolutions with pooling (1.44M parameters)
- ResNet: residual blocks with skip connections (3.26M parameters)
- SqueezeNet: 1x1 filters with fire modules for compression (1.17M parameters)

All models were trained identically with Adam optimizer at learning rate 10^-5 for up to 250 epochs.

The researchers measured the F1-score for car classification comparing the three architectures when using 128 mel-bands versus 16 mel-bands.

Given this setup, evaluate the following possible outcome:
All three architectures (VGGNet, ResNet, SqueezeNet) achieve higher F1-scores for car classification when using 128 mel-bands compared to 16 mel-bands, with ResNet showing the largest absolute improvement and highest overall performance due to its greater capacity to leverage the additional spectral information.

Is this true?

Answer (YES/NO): NO